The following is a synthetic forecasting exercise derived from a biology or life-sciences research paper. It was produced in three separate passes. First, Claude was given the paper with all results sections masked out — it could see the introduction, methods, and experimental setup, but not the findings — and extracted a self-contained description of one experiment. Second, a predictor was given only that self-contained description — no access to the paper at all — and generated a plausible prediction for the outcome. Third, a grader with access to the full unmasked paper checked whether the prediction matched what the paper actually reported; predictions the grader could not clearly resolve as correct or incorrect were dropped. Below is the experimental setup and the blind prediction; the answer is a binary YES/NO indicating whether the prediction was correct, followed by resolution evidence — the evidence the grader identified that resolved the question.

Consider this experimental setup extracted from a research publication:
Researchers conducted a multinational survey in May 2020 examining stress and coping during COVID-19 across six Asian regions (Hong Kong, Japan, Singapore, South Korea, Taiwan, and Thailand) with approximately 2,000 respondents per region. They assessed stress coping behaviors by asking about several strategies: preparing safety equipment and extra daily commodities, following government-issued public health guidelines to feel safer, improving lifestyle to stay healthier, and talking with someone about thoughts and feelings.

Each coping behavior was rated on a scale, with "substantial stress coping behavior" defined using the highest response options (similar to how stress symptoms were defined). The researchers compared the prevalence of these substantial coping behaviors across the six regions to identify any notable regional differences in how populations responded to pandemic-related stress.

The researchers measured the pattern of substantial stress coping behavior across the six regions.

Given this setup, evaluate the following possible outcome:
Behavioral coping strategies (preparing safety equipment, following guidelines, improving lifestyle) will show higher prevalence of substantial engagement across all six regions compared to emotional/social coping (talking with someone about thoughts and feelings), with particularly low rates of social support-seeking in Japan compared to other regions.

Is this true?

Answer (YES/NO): YES